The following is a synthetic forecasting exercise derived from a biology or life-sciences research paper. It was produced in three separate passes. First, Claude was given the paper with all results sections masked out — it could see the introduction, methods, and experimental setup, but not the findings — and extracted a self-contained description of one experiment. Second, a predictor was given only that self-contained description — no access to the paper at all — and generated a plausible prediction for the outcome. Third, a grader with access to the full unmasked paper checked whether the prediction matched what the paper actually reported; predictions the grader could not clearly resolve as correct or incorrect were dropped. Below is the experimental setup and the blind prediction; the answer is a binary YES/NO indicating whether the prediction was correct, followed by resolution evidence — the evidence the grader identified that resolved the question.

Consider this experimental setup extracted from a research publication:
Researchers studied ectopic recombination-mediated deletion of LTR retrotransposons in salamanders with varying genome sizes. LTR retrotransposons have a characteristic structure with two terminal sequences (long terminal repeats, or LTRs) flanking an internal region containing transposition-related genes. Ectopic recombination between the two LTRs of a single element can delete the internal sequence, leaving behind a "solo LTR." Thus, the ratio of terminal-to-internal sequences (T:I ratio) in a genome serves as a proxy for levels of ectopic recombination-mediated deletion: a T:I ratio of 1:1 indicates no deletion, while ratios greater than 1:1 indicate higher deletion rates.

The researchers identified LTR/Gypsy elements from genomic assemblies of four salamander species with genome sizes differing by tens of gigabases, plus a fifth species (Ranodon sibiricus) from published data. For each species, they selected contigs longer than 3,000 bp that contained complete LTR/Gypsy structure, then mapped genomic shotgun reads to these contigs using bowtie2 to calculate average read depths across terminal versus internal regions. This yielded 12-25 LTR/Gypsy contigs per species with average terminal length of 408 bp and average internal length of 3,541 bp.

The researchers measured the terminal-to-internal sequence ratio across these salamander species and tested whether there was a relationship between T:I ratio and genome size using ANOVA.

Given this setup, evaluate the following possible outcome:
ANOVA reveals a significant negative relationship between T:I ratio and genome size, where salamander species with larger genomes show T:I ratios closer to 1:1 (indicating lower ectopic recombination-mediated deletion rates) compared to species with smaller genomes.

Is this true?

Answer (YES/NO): NO